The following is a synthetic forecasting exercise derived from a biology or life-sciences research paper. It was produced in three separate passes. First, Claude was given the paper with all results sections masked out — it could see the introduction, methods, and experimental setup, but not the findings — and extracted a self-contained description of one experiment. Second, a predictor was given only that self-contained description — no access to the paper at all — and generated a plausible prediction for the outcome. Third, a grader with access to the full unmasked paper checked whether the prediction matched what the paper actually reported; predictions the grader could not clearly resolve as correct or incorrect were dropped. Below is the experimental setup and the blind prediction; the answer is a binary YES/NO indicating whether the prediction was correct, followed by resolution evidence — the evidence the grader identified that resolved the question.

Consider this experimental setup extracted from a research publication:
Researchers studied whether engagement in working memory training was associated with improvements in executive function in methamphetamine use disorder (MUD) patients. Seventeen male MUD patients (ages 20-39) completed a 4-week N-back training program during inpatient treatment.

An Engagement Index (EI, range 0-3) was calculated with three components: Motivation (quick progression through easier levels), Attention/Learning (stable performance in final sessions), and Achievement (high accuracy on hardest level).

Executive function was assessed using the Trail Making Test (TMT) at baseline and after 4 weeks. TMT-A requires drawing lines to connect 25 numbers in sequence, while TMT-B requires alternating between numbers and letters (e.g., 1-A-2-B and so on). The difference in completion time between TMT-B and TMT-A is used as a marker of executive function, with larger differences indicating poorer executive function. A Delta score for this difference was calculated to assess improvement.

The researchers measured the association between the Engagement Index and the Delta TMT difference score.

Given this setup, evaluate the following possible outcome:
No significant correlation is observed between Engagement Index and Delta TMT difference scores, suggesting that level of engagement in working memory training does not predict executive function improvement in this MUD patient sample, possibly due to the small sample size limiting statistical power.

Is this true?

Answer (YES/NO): YES